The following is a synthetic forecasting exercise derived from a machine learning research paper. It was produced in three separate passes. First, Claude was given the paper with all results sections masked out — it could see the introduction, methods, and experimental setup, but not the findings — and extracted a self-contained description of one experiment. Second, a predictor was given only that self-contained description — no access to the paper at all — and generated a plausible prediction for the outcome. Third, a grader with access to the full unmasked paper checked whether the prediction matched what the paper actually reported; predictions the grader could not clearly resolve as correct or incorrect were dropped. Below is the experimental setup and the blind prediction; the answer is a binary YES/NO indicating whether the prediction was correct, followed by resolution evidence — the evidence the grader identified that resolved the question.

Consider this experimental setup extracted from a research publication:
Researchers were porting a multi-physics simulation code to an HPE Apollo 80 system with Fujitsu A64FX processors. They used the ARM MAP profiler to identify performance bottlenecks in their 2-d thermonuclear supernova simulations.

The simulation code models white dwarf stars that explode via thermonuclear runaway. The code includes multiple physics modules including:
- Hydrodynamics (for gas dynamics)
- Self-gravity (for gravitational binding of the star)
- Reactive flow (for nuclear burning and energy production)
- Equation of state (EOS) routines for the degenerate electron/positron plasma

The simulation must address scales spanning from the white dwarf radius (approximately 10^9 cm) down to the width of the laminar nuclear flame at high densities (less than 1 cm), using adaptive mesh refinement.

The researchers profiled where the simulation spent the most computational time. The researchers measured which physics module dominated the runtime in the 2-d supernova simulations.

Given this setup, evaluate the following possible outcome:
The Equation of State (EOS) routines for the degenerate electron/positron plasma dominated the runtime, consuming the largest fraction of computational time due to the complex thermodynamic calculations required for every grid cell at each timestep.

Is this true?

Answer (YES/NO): YES